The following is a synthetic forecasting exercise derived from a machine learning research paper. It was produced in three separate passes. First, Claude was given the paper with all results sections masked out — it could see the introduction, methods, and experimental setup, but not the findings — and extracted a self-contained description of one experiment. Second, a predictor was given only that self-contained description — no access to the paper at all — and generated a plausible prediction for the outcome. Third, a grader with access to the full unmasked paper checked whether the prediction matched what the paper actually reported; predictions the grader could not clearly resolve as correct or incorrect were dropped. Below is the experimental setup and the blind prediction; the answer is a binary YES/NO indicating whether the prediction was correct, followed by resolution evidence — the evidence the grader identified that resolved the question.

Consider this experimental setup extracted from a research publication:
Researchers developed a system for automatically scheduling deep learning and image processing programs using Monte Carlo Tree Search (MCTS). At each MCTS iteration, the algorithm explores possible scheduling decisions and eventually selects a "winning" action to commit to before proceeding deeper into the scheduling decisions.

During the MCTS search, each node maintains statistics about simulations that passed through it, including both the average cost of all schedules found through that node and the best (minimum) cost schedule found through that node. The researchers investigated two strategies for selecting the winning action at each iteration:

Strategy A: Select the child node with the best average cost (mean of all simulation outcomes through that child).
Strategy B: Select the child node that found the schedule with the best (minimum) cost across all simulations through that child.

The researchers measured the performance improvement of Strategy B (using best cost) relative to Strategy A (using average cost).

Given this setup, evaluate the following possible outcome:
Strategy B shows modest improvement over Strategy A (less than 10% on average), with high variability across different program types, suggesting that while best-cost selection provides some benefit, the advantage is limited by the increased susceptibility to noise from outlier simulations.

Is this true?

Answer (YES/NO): NO